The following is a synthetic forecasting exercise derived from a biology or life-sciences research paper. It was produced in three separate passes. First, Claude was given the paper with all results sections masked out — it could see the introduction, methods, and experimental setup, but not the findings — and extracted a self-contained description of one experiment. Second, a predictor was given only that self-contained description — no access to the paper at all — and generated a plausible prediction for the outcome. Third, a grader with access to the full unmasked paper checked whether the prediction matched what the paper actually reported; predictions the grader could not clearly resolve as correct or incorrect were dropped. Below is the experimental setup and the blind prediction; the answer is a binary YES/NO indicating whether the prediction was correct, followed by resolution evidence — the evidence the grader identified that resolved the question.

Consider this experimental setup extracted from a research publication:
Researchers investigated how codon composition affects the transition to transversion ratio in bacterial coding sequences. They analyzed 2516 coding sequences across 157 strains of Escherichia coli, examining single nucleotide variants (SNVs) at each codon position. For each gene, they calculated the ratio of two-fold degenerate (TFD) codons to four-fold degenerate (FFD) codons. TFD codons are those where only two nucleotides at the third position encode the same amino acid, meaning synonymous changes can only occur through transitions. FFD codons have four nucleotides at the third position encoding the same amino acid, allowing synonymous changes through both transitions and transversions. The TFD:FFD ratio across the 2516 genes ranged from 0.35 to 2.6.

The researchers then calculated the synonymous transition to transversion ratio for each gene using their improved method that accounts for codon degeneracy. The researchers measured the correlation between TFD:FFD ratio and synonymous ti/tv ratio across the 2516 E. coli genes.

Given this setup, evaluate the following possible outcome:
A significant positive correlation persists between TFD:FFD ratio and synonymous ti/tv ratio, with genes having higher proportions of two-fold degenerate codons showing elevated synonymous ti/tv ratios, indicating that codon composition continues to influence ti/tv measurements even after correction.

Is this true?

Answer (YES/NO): NO